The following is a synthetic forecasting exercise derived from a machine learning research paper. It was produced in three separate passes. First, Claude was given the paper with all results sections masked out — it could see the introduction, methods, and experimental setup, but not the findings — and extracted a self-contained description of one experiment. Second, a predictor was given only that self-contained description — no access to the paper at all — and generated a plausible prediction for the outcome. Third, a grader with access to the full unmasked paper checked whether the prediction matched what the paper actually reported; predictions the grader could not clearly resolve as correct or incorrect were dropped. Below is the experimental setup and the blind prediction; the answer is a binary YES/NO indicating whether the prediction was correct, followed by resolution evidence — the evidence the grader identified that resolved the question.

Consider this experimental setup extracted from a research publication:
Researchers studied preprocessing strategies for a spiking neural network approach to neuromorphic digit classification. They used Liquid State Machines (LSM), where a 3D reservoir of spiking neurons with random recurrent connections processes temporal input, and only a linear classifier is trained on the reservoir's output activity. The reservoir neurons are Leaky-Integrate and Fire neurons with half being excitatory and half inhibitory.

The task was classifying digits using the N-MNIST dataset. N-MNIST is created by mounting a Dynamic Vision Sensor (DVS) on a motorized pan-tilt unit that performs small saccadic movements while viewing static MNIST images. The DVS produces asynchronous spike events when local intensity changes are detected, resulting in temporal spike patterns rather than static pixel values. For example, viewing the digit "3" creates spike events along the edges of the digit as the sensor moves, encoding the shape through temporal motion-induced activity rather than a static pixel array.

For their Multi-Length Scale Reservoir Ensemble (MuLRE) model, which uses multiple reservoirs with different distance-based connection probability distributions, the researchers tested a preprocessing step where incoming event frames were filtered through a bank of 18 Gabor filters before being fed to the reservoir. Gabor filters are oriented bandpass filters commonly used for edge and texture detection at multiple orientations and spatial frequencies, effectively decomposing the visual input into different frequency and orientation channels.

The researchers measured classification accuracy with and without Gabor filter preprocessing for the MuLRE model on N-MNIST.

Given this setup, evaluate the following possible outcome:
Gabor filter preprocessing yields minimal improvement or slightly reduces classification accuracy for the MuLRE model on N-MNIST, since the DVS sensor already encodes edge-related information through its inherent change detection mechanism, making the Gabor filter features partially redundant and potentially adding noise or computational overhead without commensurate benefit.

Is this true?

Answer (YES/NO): NO